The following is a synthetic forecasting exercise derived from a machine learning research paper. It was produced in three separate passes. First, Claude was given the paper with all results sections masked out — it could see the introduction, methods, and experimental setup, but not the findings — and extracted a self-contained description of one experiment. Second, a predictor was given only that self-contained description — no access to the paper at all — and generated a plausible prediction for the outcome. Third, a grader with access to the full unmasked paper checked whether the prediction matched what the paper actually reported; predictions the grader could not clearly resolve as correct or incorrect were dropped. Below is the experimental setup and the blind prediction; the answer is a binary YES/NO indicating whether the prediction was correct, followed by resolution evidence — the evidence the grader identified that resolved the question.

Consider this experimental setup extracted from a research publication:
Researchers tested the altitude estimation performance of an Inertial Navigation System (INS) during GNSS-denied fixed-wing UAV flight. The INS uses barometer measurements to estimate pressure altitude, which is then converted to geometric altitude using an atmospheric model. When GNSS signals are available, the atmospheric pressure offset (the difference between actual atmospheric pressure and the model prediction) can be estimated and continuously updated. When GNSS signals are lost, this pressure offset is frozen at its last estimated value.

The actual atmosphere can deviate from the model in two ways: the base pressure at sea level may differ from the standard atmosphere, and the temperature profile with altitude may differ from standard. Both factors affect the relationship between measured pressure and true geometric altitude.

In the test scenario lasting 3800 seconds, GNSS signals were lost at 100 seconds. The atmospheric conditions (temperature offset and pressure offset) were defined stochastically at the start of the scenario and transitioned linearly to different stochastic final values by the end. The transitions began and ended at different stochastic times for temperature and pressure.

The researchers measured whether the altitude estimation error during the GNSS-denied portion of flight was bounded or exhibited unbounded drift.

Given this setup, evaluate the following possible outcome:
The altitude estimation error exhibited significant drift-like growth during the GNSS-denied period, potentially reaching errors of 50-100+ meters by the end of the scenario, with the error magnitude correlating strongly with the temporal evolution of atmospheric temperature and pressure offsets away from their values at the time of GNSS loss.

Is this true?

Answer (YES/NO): NO